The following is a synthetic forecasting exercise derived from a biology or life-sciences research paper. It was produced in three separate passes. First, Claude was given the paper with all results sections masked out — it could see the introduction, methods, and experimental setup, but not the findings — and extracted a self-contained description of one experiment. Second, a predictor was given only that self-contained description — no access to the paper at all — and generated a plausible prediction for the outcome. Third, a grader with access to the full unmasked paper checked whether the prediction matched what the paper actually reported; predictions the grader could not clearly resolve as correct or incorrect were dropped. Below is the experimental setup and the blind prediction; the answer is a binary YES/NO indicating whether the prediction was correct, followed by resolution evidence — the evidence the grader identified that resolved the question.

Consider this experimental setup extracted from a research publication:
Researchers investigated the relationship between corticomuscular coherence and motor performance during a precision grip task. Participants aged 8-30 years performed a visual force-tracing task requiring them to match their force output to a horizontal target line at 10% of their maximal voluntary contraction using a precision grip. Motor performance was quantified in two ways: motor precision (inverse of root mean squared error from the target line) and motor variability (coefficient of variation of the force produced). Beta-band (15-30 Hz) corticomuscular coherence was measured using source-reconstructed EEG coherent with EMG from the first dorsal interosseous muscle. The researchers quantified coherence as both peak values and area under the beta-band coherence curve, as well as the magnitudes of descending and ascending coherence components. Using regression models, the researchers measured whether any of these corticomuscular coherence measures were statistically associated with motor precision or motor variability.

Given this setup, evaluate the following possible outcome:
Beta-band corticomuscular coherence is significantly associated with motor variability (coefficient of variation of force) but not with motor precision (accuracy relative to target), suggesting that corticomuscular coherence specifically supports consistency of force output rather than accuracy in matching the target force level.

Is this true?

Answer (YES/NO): NO